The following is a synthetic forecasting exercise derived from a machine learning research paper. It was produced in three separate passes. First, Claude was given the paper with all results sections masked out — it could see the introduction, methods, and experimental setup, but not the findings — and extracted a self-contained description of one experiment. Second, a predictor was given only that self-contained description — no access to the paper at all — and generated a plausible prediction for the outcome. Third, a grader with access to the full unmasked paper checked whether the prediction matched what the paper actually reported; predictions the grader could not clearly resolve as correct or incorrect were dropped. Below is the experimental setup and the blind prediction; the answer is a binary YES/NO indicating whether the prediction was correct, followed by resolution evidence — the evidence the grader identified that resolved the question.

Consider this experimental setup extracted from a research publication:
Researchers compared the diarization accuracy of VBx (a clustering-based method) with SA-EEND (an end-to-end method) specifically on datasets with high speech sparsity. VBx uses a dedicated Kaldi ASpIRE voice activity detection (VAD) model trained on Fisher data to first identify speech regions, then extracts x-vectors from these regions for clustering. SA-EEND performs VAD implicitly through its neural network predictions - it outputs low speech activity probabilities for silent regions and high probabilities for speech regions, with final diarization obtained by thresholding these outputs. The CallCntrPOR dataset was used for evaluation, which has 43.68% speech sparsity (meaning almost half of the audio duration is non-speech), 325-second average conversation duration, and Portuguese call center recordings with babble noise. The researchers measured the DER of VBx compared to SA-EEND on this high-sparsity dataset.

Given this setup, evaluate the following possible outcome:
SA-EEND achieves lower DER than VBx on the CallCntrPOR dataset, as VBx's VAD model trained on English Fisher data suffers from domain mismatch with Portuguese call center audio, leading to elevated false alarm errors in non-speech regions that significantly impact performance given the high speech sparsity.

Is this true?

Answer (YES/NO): NO